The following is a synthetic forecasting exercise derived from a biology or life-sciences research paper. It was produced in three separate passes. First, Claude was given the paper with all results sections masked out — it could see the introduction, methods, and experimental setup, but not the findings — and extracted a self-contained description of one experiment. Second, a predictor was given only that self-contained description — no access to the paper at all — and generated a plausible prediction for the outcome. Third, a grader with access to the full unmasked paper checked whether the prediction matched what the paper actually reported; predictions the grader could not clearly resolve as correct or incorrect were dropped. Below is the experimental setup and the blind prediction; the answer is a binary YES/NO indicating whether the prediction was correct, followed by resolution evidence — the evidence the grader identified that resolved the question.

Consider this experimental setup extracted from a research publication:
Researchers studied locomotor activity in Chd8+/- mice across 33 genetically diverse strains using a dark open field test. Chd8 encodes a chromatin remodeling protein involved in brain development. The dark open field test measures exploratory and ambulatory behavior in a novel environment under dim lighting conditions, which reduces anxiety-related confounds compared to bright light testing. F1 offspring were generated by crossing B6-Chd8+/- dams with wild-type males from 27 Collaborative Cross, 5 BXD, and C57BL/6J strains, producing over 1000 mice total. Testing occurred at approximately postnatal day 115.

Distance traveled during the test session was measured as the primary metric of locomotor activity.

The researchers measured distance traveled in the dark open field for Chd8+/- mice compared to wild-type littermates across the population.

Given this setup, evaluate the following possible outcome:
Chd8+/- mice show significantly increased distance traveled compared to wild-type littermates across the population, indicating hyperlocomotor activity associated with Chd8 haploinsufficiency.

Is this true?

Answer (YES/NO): NO